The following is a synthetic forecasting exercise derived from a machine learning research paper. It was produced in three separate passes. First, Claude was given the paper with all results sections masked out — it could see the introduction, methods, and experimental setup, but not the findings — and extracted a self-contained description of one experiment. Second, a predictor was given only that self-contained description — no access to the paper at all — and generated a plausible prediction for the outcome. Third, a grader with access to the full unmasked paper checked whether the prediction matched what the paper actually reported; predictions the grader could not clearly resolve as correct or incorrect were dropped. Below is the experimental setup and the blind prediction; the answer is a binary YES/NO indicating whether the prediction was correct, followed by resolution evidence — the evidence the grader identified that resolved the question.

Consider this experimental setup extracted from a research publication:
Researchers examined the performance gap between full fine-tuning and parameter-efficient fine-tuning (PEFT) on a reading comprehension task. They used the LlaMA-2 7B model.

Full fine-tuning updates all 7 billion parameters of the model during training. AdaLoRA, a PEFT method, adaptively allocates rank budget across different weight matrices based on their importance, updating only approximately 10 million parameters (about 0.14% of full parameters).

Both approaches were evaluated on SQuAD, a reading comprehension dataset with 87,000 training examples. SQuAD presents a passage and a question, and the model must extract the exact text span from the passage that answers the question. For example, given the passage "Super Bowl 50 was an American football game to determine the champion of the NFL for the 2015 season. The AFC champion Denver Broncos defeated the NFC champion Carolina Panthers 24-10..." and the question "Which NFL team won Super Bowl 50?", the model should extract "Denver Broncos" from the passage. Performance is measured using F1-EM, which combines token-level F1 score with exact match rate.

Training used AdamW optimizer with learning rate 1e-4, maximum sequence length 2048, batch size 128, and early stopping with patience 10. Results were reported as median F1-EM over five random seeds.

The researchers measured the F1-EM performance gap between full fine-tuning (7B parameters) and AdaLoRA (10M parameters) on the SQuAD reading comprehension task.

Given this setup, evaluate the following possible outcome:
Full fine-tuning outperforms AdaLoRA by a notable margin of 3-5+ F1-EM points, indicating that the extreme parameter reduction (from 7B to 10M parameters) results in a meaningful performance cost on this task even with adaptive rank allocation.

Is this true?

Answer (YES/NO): NO